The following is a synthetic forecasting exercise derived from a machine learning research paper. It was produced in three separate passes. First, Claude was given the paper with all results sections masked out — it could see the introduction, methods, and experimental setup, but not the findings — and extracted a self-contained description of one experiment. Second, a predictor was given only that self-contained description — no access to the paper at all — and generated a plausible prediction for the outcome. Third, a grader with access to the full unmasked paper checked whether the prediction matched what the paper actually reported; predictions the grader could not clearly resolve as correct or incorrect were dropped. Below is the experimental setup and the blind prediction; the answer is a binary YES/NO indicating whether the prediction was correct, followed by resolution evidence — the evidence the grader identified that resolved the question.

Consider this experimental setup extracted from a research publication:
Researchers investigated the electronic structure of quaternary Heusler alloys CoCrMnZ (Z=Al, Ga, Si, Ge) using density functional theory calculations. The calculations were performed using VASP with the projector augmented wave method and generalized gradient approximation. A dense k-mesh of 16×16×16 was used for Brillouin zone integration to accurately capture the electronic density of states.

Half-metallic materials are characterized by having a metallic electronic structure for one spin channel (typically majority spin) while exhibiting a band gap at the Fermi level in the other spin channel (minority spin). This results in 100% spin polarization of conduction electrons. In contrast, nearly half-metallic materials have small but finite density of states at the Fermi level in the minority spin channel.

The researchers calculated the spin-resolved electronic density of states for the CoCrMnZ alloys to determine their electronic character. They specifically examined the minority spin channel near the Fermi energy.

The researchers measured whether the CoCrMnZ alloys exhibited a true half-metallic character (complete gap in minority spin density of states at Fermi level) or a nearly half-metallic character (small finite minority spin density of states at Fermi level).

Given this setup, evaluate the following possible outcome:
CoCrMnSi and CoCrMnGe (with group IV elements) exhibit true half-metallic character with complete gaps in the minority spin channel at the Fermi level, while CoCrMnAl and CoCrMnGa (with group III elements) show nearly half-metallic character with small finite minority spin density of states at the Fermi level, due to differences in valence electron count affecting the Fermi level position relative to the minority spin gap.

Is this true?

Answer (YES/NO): NO